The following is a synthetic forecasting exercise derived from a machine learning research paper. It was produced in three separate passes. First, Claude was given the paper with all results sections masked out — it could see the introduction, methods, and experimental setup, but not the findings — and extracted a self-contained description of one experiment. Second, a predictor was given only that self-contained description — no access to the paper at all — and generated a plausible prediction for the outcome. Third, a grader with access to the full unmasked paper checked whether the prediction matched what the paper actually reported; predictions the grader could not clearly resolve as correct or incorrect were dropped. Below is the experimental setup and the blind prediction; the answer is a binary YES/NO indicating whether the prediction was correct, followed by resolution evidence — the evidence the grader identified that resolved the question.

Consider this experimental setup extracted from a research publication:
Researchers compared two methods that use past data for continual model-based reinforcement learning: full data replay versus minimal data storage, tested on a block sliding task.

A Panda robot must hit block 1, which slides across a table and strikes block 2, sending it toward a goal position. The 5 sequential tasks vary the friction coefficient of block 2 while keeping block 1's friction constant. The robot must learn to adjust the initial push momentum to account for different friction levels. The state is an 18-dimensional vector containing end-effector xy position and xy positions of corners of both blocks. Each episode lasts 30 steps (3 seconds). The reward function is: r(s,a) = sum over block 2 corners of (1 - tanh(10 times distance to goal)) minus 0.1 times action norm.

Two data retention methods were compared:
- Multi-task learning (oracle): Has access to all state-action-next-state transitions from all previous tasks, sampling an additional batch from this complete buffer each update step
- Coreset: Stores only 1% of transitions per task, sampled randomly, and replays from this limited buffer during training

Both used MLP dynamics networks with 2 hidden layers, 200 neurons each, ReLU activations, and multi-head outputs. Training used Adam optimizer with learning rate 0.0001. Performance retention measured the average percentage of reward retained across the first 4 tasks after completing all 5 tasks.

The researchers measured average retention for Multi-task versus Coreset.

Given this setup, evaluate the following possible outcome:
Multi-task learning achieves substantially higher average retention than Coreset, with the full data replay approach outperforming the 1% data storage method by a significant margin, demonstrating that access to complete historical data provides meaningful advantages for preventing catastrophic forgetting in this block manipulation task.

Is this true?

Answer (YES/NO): YES